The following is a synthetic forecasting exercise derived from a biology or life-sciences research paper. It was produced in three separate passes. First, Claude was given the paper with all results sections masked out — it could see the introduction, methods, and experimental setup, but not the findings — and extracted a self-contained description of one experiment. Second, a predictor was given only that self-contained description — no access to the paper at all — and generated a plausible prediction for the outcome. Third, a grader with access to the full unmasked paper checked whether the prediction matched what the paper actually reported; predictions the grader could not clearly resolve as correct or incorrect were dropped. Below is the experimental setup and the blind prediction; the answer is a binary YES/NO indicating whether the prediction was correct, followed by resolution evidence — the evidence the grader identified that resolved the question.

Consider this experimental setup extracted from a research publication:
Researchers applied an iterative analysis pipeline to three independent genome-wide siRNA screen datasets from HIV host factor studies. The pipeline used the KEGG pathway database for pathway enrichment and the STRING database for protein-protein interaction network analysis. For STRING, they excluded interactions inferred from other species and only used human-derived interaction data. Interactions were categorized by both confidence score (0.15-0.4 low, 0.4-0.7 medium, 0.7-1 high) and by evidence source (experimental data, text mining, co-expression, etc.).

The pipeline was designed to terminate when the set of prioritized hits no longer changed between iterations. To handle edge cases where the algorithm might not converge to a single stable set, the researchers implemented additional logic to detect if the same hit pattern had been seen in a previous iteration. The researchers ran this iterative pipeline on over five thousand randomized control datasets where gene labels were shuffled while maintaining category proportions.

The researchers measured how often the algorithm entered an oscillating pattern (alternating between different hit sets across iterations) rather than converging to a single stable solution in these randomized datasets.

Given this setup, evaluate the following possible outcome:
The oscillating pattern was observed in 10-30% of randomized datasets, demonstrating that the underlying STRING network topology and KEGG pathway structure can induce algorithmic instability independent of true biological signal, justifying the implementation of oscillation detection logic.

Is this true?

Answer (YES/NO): NO